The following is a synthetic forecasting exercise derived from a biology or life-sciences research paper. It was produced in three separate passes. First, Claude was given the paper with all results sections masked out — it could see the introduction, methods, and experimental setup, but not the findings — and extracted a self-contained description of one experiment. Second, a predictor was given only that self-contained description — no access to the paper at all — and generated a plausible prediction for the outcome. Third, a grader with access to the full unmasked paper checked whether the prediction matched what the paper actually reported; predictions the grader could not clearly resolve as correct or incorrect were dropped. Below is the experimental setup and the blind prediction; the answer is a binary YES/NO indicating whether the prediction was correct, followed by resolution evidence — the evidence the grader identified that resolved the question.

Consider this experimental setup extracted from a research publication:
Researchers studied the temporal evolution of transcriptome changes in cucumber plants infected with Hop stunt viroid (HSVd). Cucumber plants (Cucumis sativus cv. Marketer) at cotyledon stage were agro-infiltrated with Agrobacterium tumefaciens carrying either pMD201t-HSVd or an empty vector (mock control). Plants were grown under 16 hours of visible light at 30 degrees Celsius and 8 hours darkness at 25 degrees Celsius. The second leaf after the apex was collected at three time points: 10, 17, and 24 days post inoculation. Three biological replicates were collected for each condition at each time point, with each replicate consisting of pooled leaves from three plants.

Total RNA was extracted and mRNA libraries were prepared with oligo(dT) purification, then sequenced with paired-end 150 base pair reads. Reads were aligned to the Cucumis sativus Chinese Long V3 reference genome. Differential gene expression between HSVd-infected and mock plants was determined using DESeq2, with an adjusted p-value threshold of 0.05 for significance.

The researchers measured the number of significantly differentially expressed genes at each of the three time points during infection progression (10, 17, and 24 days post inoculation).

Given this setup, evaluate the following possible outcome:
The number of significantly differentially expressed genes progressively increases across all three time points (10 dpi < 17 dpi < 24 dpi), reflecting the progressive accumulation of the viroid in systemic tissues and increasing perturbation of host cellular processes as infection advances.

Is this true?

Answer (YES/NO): NO